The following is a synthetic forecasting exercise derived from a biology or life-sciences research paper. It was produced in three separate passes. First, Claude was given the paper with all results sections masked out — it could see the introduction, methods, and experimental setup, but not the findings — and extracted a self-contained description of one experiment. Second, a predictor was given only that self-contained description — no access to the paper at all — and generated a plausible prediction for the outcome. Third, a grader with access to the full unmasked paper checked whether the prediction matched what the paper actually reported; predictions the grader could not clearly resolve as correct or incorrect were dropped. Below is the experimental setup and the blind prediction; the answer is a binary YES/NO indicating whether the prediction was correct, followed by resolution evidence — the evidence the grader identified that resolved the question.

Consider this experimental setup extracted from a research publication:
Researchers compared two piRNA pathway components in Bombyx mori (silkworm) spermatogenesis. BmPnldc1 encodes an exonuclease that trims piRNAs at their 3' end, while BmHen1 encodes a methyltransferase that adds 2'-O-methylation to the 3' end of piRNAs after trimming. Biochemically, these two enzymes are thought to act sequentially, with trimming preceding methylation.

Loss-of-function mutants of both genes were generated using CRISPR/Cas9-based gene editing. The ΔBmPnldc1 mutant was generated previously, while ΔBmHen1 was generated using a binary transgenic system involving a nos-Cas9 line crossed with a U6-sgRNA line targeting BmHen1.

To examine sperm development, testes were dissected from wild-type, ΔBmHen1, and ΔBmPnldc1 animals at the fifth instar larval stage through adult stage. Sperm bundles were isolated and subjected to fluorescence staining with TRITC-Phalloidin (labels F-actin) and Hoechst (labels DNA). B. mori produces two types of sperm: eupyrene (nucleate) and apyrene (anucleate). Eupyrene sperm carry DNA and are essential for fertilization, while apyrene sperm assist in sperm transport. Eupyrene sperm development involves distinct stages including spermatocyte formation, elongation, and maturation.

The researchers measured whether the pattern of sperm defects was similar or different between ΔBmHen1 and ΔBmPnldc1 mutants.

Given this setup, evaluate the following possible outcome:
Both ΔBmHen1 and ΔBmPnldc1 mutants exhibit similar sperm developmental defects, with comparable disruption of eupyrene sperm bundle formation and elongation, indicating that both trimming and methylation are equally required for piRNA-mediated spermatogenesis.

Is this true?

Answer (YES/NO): YES